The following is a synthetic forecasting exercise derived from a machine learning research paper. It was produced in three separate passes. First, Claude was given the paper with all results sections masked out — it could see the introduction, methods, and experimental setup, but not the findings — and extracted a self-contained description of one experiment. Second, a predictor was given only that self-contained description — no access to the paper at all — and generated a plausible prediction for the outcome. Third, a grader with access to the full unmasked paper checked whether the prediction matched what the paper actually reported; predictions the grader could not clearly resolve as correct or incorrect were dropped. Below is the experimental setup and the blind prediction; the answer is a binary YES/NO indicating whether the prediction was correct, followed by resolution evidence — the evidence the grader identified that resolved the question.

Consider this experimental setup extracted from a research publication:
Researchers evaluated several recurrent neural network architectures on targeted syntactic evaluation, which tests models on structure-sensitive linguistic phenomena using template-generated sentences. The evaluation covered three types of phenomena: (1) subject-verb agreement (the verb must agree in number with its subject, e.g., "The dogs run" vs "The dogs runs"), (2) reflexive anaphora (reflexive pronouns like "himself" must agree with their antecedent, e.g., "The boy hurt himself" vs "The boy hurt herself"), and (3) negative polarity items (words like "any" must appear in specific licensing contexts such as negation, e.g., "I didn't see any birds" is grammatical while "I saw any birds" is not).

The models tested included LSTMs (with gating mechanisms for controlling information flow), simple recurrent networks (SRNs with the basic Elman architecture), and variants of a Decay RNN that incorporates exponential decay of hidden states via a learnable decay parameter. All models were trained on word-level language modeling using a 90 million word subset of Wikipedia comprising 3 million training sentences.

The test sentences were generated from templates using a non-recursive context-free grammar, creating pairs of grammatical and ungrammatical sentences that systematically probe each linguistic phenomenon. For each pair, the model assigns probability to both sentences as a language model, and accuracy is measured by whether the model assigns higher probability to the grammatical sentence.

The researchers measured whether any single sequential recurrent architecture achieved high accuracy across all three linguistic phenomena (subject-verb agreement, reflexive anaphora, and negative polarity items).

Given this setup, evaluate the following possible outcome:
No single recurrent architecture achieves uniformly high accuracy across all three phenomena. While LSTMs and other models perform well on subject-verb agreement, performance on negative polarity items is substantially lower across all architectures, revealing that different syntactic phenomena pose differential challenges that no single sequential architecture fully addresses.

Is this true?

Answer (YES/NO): YES